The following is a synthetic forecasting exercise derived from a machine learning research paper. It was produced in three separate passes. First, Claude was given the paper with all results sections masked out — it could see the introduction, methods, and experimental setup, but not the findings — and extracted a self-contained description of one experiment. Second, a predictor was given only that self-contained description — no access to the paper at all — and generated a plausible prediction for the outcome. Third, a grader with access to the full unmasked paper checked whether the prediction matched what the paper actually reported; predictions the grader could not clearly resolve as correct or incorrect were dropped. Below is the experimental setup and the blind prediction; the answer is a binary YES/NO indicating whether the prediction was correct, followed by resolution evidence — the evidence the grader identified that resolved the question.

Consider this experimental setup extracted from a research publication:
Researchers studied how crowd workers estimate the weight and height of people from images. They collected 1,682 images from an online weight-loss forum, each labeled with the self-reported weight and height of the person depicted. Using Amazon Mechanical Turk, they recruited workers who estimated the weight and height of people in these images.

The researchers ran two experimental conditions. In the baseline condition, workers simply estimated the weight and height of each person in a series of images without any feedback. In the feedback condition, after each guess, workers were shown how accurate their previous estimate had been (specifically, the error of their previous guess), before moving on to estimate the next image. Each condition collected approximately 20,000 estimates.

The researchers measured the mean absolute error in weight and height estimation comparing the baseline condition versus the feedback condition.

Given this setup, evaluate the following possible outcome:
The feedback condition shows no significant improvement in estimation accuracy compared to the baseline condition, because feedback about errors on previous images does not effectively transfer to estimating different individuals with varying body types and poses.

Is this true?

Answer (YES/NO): NO